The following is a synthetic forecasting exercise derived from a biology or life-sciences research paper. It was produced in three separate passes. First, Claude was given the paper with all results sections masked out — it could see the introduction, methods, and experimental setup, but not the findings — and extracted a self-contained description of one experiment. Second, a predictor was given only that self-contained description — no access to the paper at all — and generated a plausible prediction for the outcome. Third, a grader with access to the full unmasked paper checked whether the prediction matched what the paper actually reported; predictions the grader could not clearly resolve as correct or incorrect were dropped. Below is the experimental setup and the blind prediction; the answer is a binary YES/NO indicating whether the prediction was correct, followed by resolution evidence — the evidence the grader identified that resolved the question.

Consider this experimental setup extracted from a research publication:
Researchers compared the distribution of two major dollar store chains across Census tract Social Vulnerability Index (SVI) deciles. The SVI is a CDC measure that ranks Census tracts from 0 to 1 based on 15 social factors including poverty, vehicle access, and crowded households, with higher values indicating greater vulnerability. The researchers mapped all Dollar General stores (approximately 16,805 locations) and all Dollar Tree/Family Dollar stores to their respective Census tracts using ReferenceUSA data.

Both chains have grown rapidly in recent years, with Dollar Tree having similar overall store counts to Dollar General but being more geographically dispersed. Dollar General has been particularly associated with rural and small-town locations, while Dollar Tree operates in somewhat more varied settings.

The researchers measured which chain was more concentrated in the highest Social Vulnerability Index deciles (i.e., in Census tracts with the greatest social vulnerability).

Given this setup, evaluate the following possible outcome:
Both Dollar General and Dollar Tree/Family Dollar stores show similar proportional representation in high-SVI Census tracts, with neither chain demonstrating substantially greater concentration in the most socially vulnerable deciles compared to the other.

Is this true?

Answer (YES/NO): NO